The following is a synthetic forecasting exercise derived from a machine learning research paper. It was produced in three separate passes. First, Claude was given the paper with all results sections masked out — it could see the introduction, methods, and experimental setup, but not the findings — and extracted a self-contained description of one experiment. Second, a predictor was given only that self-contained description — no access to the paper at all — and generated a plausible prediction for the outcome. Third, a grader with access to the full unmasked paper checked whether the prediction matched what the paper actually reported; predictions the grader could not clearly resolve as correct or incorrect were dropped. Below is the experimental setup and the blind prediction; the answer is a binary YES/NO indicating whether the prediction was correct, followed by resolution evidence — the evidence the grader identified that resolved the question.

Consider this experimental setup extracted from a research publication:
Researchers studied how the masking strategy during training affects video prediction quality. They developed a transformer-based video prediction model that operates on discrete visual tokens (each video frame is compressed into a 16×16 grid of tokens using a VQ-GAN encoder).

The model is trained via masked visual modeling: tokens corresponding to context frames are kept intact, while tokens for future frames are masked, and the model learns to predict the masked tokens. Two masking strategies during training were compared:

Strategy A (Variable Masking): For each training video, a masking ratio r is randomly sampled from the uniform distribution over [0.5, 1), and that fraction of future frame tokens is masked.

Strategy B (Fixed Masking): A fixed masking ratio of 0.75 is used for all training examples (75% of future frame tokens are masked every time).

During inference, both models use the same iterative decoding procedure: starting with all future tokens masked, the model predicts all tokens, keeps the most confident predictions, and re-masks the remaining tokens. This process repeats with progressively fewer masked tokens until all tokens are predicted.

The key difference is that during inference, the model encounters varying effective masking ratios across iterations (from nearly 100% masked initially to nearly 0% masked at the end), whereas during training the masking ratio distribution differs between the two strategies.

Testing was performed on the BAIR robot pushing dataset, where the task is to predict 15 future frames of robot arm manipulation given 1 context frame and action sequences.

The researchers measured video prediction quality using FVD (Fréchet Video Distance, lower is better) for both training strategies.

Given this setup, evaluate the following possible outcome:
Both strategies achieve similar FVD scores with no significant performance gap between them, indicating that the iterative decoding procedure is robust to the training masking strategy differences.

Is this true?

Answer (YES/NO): NO